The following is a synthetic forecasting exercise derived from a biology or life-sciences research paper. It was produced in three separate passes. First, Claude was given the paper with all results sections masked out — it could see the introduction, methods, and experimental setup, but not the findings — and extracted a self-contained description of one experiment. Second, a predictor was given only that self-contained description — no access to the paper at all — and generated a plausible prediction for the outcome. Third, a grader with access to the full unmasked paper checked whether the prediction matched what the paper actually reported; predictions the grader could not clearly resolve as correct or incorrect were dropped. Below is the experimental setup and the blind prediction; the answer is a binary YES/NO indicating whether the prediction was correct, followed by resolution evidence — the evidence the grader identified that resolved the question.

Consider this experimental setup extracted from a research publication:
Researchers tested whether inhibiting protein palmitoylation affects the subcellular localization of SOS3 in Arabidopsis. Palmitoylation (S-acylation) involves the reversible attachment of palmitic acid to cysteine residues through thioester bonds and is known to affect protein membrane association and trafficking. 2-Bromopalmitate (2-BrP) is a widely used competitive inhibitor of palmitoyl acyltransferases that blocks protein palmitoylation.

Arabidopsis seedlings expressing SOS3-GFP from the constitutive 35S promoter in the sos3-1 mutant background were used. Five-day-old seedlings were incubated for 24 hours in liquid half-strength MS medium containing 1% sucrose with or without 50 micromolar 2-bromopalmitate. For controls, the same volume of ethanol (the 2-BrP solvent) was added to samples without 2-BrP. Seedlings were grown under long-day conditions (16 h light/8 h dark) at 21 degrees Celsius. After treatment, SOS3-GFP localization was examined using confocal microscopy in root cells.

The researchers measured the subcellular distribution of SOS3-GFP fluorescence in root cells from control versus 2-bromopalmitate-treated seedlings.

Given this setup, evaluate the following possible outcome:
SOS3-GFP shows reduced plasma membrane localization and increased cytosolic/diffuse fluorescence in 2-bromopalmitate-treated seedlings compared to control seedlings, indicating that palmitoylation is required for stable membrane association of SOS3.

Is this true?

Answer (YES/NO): NO